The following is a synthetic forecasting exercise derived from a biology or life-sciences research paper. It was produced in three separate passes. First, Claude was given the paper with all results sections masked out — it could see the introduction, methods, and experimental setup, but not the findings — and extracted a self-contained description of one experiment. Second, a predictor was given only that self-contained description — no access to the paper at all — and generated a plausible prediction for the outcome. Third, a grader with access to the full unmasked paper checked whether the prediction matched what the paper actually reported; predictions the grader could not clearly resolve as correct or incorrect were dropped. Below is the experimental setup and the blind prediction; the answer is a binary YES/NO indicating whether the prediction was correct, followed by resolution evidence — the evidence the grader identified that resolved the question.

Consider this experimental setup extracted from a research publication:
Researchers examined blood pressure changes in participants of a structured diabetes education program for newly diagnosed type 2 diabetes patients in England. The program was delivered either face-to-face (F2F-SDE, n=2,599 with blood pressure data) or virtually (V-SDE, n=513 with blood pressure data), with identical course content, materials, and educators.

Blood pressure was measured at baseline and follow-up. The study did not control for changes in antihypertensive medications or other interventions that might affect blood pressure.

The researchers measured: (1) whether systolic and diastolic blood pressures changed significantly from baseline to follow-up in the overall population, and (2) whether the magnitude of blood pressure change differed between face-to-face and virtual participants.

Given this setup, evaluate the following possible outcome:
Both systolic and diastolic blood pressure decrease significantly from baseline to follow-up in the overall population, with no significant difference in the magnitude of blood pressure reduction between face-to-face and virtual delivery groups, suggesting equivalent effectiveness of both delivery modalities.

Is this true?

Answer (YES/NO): YES